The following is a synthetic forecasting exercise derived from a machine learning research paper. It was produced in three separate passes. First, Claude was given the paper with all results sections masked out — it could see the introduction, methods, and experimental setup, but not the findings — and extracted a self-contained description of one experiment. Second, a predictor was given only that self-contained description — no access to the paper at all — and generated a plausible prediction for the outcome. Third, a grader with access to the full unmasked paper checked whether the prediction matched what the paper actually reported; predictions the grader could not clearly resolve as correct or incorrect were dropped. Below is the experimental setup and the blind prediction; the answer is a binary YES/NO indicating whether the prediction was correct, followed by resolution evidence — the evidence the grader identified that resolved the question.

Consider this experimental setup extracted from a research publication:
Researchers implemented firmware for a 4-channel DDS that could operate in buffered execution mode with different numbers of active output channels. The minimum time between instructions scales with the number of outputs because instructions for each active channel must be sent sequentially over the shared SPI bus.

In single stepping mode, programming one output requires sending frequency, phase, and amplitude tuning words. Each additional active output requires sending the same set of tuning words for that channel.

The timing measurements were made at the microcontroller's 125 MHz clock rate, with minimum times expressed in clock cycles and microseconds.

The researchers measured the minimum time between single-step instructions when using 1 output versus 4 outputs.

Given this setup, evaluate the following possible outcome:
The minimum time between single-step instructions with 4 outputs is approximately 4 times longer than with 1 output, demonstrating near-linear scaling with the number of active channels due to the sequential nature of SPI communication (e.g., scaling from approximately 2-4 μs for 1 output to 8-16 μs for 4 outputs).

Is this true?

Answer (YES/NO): NO